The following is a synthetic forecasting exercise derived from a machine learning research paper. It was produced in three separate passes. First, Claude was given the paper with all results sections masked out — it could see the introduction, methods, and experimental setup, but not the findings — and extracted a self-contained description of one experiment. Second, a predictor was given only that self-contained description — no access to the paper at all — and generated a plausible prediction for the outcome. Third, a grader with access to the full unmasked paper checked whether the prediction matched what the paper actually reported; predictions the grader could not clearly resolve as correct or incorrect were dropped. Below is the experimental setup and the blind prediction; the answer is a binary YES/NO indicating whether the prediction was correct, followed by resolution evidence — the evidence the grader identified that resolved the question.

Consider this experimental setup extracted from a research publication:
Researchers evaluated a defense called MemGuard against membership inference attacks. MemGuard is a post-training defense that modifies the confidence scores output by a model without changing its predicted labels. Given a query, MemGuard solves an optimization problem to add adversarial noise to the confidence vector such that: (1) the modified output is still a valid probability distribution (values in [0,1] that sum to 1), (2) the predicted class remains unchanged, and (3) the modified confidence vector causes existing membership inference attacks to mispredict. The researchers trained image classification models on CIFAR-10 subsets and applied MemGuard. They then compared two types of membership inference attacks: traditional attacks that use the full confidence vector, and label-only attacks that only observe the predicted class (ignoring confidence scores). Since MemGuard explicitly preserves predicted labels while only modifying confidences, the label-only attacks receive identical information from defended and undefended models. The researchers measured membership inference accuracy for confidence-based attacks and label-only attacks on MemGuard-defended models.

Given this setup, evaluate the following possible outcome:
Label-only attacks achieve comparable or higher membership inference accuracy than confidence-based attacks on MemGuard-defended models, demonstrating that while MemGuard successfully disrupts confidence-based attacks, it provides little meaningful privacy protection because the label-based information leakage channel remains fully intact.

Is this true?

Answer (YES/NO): YES